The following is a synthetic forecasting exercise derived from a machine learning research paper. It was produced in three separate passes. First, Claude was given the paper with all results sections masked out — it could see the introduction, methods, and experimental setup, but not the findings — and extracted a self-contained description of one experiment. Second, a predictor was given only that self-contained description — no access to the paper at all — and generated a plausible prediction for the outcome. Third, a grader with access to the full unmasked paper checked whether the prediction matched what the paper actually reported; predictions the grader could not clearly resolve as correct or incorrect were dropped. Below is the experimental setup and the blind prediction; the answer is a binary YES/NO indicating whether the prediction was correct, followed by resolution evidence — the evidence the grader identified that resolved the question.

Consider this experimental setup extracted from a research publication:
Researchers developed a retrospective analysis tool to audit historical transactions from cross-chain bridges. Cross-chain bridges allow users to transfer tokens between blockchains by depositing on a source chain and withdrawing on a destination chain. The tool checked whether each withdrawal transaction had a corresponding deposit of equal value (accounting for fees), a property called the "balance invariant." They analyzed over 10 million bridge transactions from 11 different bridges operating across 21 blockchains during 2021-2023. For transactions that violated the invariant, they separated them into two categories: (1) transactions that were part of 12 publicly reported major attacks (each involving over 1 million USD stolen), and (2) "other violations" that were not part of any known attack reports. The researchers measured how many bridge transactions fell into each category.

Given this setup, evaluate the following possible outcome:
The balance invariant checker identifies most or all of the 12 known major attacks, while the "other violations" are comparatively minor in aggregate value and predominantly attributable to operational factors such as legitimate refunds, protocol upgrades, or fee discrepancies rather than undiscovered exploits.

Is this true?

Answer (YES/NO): NO